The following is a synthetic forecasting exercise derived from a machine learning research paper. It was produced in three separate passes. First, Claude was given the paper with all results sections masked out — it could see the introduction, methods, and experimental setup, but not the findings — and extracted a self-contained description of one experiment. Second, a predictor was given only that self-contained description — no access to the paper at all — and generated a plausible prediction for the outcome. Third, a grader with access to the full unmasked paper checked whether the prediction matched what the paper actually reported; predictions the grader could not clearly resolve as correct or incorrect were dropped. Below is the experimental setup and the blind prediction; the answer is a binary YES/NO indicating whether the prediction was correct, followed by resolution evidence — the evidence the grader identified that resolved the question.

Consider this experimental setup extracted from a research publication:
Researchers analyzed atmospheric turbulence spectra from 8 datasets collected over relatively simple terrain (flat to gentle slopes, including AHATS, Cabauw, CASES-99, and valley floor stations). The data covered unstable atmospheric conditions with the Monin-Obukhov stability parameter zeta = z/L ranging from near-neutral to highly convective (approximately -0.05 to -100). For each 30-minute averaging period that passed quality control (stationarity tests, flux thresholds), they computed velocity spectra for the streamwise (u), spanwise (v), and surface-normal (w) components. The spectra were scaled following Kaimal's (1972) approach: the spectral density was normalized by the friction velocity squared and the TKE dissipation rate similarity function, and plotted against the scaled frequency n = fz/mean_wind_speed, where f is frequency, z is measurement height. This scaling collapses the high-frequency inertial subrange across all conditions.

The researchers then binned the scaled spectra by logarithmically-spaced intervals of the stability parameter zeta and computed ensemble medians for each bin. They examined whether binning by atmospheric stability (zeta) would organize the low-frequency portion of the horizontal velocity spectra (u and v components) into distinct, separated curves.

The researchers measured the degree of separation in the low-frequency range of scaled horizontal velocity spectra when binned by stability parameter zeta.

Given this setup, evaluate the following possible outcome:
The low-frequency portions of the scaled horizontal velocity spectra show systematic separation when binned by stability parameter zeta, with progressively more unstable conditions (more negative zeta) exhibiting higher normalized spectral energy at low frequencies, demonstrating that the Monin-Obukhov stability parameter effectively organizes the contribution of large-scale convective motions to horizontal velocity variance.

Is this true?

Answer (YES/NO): NO